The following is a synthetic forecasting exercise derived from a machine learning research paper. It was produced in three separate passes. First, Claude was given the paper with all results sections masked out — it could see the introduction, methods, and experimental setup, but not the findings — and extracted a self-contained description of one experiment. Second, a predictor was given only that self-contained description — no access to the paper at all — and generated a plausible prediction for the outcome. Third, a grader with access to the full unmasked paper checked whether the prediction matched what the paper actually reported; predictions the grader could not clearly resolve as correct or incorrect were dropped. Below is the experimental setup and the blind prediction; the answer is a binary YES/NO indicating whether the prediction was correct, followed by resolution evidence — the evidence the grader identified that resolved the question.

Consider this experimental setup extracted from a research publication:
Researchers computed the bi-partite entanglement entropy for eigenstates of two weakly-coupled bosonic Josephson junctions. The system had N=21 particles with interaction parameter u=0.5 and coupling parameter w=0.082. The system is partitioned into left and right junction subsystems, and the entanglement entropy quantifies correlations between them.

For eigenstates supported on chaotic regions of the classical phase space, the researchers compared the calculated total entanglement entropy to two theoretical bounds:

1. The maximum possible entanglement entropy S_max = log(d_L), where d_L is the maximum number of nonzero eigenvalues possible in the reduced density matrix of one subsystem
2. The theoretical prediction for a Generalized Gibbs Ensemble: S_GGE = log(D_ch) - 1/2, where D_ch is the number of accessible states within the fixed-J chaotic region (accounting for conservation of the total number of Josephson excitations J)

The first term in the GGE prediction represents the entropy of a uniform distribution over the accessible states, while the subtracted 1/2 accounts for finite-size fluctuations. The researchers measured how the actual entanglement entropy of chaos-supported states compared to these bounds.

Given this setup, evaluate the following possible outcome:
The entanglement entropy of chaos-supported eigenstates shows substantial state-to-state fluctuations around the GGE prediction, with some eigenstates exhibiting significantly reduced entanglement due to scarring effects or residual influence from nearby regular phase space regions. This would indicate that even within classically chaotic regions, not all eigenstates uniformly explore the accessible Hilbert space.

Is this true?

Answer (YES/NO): NO